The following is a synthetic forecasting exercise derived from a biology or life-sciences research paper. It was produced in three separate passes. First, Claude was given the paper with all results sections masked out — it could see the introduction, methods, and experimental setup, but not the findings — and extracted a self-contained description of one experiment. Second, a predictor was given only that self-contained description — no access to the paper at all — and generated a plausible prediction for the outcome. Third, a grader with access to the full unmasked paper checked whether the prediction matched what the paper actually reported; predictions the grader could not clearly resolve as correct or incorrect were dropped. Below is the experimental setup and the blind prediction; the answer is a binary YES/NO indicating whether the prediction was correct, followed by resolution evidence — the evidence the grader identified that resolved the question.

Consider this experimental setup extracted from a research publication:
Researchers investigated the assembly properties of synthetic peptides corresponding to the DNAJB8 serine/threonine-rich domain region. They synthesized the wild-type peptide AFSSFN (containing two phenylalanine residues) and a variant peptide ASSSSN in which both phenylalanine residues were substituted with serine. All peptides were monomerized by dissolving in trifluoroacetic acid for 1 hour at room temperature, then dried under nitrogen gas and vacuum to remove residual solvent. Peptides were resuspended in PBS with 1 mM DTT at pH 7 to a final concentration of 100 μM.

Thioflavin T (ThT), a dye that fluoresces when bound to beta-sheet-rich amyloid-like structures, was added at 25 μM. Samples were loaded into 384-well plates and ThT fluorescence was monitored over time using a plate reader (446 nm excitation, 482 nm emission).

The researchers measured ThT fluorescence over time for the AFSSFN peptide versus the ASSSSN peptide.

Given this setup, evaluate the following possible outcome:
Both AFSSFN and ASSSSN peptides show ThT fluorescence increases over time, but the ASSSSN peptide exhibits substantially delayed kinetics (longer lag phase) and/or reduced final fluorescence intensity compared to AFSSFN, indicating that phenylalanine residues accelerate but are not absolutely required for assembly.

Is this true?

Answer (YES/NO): NO